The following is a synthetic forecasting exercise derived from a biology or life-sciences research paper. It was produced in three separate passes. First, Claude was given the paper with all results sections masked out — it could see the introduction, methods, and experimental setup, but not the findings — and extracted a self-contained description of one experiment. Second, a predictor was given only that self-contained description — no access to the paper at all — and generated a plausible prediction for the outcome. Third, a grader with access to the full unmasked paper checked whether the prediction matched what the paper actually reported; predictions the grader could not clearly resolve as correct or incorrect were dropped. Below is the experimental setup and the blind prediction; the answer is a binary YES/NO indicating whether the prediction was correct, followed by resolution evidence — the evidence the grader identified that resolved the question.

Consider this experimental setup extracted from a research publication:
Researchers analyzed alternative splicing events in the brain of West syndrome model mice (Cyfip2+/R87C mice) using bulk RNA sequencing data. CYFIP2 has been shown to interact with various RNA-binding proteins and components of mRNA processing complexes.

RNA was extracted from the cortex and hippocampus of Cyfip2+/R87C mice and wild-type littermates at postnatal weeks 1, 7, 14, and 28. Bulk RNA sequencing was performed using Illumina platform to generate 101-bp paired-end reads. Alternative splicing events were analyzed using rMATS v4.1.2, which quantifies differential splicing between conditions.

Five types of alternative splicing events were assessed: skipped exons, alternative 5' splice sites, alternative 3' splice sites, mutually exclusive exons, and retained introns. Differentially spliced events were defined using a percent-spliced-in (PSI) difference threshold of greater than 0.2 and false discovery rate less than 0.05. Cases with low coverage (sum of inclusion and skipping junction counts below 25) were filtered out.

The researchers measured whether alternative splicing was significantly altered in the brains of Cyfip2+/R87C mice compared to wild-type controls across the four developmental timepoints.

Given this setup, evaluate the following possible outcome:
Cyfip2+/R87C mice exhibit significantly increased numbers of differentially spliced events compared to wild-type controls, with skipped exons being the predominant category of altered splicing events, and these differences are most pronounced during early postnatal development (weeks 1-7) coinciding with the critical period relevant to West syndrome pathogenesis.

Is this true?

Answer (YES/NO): NO